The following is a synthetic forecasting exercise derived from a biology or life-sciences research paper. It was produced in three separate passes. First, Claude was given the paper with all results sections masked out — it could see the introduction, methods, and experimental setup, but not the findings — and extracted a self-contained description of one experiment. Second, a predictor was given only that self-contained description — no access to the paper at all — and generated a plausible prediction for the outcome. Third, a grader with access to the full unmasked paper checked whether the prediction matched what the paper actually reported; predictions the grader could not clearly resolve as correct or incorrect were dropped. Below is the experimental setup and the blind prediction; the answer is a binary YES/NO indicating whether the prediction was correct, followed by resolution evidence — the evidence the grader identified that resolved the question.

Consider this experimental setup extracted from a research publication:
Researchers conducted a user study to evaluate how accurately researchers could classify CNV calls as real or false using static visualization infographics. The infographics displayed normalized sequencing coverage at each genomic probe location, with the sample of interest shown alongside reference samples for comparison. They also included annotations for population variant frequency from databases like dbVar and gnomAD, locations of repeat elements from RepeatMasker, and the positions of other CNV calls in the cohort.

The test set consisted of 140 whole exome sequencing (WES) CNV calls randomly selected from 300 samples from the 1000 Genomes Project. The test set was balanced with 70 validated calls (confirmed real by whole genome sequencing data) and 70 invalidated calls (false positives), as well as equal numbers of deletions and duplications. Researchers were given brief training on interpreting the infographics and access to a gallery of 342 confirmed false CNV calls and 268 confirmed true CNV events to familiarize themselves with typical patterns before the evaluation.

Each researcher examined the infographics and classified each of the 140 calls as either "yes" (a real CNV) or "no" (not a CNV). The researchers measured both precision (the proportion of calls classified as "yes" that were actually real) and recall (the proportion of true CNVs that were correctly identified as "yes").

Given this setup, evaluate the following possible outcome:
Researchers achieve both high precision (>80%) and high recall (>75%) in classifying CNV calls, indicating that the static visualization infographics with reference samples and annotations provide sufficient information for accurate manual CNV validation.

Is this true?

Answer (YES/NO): NO